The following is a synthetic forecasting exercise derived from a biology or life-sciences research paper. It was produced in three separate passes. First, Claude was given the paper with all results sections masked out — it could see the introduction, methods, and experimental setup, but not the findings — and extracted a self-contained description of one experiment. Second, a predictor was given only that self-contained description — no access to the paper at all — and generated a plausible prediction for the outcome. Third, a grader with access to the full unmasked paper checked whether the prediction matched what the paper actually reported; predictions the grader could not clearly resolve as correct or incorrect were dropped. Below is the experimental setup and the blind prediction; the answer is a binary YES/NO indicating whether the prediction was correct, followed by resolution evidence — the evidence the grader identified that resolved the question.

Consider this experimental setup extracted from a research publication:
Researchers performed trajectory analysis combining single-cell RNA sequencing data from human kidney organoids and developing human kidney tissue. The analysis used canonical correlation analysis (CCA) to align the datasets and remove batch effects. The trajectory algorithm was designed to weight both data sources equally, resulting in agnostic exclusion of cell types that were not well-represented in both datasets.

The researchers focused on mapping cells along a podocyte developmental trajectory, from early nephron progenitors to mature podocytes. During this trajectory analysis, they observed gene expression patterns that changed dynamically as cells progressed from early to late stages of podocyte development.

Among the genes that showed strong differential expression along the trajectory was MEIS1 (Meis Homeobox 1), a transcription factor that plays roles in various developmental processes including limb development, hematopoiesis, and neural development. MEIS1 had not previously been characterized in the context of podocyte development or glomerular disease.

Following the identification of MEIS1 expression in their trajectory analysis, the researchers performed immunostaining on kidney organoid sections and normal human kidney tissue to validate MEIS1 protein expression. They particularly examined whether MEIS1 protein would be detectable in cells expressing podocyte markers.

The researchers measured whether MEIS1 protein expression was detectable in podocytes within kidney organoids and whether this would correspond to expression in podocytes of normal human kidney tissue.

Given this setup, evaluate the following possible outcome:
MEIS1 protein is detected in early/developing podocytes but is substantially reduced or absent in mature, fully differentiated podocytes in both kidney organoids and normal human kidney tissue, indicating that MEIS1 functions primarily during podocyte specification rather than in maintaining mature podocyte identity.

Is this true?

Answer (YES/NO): NO